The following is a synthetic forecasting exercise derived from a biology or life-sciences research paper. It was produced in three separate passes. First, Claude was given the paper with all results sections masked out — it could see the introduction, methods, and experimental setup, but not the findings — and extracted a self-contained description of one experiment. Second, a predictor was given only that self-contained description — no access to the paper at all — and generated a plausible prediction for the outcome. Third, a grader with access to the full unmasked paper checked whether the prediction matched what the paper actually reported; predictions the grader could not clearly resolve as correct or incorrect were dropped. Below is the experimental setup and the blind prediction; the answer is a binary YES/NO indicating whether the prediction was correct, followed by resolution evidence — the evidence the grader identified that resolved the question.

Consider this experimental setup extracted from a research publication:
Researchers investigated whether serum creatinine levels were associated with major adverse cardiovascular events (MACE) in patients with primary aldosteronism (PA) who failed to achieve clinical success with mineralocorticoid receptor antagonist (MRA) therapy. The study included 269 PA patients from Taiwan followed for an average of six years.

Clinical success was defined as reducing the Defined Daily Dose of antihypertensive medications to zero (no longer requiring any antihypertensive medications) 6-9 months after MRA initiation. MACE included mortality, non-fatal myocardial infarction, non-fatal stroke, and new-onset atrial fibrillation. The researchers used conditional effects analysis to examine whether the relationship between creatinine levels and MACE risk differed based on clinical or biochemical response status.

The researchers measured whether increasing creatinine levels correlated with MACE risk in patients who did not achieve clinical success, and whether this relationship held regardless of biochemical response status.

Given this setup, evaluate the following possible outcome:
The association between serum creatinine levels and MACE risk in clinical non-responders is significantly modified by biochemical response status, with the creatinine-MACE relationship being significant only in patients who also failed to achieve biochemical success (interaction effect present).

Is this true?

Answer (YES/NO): NO